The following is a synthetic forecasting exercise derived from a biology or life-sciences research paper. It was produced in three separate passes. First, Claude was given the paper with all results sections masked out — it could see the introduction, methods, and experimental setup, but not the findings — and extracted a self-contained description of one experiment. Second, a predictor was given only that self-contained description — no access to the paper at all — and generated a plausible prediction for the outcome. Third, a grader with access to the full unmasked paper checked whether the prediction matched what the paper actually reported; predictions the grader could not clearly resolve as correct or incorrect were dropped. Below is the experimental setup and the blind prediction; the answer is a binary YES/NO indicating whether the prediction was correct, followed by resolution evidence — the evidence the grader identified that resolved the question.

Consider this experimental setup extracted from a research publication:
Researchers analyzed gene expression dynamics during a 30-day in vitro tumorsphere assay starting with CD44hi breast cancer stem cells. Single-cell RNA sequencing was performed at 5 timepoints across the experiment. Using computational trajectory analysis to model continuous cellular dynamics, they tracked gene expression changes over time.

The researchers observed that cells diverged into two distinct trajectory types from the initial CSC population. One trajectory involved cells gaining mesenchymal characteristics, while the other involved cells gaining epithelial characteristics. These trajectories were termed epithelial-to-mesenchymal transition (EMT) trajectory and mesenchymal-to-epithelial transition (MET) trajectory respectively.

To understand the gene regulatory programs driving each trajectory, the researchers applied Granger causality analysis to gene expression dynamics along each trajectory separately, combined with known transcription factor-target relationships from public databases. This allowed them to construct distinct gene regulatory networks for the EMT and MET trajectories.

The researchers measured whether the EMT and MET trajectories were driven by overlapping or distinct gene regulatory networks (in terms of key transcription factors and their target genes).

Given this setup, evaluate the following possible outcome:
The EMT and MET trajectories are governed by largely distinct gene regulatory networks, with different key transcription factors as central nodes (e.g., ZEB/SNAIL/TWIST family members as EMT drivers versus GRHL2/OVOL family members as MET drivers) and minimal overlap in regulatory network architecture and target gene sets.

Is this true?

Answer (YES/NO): NO